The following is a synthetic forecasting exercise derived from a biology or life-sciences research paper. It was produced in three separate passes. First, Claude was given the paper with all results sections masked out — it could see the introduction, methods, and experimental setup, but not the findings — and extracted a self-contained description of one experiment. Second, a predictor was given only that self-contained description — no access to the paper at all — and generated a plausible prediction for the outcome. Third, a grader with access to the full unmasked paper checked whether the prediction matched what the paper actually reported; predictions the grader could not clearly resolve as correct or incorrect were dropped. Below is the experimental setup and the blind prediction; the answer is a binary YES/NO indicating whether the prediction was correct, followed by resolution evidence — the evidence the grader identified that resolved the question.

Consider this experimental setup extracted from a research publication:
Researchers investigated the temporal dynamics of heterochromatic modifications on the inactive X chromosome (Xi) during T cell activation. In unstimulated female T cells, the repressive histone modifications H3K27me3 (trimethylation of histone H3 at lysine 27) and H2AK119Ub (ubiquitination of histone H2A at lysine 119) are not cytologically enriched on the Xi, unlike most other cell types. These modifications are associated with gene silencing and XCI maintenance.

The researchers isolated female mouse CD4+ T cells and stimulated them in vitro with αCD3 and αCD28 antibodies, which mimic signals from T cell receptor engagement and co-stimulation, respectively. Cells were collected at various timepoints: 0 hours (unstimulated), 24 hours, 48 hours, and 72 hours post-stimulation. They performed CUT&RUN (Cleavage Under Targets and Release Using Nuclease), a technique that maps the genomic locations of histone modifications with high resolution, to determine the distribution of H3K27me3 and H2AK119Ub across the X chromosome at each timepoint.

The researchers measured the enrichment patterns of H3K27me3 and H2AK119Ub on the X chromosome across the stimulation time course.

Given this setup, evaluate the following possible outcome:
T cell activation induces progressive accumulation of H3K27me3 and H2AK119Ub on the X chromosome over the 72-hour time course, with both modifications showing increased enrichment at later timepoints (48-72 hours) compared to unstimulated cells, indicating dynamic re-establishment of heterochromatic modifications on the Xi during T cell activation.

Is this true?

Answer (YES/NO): NO